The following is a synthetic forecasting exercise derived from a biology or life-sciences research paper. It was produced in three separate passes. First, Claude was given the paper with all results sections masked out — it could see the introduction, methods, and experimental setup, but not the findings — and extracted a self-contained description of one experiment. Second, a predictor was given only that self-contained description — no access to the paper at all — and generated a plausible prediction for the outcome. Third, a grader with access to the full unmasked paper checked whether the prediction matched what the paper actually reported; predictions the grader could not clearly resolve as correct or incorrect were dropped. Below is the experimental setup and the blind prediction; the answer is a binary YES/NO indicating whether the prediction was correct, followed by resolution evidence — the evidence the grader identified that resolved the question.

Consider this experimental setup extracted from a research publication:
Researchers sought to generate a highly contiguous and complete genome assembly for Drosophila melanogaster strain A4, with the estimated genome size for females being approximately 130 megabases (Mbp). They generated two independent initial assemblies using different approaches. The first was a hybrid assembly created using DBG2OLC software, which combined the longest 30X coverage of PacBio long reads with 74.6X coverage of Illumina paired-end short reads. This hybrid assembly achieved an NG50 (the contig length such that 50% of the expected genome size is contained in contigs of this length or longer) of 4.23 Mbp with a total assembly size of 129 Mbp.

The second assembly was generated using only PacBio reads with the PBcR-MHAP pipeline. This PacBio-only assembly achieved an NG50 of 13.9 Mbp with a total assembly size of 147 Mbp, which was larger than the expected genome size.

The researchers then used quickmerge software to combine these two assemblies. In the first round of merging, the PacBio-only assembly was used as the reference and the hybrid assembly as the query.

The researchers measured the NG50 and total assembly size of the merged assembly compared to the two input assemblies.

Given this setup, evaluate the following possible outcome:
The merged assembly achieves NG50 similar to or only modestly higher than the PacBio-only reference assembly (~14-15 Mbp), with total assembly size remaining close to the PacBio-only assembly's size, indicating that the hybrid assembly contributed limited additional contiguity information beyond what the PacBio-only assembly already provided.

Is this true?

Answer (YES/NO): NO